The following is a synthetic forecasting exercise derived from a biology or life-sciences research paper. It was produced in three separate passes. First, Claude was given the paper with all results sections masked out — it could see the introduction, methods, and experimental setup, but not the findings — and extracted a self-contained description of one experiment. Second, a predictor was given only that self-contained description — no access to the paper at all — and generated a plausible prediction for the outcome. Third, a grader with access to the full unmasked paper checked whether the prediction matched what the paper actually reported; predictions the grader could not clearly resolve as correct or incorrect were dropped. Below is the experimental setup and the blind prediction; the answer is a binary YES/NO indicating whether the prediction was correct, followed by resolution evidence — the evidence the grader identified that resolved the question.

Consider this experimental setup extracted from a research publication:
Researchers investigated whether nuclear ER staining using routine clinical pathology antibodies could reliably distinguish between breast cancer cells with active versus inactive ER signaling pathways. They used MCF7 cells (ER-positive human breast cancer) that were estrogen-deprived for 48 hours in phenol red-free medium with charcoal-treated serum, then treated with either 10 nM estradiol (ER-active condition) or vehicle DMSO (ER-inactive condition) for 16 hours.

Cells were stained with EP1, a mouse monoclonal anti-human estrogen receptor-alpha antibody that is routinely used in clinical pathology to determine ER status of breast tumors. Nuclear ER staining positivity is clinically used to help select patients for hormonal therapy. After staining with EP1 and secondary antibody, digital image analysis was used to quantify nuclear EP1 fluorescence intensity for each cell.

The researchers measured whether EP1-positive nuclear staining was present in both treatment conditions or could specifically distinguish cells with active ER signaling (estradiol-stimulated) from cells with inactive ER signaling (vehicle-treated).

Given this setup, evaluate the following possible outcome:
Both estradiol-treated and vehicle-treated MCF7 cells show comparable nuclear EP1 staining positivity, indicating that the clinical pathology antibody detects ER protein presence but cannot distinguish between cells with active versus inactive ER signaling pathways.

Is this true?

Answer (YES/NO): NO